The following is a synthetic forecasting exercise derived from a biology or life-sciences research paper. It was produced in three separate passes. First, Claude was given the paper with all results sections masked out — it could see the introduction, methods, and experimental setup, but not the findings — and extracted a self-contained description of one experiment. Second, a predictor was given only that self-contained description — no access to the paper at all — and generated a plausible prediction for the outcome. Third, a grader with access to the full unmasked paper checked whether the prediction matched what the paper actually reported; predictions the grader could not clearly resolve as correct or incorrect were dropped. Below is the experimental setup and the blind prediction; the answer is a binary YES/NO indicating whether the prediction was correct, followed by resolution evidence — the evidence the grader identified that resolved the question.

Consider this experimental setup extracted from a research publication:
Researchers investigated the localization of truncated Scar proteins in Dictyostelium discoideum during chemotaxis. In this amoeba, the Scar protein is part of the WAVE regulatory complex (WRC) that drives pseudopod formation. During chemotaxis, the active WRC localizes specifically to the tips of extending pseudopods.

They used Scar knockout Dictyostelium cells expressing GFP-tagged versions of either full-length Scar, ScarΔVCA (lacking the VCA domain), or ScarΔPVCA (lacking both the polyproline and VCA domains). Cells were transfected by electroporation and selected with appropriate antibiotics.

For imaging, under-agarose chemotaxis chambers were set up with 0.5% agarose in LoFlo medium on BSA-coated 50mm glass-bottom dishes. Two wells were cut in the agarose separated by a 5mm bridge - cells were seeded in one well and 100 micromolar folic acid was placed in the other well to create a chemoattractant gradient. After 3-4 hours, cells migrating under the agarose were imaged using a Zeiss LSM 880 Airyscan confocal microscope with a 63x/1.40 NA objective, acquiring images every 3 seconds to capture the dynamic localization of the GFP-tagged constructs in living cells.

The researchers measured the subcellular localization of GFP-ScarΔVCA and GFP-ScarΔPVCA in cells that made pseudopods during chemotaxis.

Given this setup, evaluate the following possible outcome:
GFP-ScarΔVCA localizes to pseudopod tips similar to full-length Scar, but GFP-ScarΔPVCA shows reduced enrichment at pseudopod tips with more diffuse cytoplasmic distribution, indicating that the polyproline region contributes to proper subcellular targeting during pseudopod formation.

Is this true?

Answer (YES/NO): NO